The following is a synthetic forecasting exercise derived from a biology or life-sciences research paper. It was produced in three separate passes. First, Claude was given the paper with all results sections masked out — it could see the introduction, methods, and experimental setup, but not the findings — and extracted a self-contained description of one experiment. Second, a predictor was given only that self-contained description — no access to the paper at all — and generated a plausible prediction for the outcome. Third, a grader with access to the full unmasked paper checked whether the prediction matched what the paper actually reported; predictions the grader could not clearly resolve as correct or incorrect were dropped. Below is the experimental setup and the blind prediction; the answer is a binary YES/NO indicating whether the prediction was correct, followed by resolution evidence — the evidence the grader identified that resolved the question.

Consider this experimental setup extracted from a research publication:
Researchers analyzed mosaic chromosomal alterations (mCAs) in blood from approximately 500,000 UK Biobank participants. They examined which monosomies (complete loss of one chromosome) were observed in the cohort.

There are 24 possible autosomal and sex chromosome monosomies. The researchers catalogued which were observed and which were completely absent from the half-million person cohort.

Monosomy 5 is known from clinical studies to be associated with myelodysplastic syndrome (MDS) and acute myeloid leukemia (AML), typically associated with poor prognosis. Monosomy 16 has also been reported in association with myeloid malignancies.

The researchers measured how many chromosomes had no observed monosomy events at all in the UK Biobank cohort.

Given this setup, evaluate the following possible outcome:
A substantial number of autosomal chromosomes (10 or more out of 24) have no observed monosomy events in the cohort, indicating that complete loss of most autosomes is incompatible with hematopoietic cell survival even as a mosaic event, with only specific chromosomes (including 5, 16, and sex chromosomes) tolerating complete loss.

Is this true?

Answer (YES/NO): NO